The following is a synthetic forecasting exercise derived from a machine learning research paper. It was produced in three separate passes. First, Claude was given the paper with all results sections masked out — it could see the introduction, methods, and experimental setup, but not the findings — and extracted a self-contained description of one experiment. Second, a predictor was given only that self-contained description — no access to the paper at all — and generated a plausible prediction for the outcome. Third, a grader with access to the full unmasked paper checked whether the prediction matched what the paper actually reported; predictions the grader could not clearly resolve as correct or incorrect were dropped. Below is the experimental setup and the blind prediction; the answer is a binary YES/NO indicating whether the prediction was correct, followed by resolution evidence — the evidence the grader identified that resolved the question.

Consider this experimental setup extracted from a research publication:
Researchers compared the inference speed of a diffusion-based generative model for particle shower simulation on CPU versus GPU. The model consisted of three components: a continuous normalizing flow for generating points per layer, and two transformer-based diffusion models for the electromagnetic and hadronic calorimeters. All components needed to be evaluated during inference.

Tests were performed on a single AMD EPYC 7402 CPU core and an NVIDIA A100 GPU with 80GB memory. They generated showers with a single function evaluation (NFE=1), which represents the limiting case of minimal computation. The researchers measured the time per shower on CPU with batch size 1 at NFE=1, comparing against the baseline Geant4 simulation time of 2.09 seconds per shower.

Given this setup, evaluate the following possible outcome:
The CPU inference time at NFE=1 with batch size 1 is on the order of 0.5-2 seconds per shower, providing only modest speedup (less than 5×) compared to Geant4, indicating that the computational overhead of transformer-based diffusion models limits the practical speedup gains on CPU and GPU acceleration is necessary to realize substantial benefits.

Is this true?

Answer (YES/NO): YES